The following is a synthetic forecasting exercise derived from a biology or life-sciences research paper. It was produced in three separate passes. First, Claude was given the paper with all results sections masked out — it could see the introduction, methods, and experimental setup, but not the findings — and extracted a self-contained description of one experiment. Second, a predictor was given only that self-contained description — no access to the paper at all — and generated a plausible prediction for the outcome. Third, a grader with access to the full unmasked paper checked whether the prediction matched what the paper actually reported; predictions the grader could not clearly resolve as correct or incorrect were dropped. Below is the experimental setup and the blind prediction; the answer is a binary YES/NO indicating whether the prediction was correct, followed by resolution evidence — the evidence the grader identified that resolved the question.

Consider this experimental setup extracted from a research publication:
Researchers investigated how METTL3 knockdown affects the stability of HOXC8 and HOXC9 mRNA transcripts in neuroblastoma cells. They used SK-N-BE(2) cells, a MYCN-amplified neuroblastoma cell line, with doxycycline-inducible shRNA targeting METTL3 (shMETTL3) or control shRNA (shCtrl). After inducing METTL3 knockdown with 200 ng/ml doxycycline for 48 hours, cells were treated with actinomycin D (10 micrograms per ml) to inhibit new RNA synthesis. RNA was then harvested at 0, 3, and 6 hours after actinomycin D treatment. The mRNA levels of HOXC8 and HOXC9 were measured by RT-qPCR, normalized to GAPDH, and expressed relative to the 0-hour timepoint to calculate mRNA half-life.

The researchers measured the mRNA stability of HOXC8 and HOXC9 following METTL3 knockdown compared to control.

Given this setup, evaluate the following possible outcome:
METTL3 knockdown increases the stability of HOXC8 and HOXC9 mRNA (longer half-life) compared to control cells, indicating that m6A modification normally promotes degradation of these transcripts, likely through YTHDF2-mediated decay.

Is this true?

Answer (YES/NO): YES